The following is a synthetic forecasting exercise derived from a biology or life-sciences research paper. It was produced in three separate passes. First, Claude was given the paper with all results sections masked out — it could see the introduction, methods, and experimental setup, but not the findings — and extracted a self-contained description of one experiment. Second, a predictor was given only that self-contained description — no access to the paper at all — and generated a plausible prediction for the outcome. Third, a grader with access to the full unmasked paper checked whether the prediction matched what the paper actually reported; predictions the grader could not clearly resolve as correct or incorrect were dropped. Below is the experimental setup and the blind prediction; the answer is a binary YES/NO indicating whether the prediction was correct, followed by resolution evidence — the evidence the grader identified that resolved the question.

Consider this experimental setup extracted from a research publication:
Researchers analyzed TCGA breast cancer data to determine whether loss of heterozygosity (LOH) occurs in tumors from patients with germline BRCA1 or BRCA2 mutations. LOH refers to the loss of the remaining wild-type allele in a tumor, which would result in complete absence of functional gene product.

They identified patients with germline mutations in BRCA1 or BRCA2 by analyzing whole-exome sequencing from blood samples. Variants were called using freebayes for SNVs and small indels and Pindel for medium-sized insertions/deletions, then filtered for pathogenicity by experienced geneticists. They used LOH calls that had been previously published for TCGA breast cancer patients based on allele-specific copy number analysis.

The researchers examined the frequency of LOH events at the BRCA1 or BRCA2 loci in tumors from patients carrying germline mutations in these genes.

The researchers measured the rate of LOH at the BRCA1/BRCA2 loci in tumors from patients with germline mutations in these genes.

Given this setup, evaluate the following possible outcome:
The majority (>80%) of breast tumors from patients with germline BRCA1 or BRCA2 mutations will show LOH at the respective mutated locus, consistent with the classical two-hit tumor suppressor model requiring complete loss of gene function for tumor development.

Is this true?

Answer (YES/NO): NO